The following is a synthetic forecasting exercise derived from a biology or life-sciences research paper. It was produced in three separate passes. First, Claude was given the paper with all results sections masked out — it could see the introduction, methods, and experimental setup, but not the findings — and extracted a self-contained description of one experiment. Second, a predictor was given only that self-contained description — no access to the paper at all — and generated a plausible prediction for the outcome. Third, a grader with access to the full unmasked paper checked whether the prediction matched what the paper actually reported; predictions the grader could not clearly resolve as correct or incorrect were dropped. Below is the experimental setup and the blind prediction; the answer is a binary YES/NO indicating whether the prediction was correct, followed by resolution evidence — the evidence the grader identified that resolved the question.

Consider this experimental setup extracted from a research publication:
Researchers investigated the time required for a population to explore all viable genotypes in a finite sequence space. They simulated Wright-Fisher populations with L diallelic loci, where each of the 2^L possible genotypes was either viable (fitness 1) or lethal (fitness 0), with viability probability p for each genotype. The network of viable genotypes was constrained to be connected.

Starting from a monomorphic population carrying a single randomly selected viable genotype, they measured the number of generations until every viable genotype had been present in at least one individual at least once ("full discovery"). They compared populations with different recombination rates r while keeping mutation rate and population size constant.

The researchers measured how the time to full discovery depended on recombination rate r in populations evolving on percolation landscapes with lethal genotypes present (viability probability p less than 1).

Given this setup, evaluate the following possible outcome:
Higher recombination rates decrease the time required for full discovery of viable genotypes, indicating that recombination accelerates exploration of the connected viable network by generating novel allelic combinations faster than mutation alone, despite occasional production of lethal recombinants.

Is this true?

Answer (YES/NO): NO